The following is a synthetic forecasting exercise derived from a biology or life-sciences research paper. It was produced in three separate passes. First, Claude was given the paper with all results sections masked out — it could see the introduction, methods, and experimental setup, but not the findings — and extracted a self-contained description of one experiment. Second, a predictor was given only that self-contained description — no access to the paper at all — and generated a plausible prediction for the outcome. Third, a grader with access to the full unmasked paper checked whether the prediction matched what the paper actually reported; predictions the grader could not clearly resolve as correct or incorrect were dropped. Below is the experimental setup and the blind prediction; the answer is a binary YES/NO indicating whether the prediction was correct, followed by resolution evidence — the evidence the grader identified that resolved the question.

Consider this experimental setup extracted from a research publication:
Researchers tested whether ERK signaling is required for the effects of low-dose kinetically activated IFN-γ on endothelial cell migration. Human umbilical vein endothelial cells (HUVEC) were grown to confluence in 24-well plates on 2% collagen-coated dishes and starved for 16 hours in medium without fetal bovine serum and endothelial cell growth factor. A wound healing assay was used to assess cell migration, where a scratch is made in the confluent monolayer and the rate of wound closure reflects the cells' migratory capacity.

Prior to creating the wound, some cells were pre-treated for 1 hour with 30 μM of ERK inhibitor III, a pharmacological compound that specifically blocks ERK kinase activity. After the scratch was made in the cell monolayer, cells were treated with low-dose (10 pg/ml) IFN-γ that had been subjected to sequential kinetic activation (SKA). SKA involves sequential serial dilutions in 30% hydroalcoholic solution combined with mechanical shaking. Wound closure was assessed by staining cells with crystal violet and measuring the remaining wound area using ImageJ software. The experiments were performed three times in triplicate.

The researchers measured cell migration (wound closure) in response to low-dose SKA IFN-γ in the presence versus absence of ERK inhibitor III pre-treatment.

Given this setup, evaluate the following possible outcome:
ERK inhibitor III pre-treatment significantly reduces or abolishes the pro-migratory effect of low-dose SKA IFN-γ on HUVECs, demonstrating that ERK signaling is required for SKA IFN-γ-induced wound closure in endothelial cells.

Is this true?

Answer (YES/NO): YES